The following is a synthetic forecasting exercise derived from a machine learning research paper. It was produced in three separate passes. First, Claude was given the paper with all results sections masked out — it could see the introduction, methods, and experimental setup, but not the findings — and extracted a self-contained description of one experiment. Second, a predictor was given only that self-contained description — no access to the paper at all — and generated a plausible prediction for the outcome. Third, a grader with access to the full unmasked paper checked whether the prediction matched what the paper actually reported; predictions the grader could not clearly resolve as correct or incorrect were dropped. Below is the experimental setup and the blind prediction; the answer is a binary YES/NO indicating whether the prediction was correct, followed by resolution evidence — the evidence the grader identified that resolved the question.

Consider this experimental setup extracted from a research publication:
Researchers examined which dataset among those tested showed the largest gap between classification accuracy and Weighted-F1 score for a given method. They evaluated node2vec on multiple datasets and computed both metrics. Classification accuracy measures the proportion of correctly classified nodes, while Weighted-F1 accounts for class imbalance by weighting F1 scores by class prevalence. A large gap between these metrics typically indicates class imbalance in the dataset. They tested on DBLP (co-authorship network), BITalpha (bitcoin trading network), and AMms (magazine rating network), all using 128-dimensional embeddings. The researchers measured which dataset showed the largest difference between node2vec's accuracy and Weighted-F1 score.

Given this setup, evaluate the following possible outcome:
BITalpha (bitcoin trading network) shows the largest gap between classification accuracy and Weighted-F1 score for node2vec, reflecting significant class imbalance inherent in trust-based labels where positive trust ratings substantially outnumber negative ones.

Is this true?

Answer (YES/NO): NO